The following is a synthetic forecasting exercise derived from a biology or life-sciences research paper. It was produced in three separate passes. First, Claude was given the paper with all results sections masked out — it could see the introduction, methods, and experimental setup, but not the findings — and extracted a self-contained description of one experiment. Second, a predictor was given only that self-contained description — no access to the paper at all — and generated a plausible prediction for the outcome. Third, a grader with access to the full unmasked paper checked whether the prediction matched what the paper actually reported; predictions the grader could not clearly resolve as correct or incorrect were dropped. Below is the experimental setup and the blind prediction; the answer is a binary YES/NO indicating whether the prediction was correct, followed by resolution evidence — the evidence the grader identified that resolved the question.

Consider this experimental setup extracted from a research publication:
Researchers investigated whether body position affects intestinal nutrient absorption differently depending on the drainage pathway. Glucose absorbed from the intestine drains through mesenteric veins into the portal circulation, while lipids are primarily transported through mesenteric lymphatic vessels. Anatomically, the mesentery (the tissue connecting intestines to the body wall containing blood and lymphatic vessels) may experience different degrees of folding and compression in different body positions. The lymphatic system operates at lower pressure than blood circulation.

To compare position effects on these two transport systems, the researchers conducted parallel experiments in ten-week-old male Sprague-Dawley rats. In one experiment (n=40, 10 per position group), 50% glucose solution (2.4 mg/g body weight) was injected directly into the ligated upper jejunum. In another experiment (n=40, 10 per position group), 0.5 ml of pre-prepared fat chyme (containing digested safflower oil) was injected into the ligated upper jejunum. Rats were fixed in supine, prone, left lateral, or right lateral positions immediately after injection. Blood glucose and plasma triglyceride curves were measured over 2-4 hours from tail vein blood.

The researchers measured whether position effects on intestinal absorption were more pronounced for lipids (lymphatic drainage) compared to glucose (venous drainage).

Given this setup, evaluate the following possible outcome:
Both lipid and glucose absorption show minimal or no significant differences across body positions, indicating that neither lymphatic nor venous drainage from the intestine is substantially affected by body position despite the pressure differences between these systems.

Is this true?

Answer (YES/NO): NO